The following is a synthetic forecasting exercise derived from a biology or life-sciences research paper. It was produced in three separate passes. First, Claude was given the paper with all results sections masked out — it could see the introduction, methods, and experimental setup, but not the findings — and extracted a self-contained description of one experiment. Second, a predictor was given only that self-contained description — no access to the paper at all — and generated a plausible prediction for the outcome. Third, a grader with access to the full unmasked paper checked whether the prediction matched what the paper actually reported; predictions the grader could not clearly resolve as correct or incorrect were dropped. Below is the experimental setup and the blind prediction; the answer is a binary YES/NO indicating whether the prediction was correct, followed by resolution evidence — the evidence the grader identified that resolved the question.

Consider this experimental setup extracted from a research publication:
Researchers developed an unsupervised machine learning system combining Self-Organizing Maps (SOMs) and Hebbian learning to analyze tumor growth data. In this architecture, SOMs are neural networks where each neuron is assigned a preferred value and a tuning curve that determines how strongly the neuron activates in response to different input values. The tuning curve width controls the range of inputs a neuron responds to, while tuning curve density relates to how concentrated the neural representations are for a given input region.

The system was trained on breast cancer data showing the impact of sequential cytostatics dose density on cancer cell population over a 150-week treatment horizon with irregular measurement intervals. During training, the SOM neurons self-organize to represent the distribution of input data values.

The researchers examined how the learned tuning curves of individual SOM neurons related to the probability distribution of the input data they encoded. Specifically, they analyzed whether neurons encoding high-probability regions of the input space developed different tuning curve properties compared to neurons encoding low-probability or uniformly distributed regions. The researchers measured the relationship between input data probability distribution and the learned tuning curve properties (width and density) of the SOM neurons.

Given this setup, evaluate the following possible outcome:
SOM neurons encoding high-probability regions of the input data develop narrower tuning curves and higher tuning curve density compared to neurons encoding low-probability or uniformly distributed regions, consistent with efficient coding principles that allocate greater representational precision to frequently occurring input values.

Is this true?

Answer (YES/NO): YES